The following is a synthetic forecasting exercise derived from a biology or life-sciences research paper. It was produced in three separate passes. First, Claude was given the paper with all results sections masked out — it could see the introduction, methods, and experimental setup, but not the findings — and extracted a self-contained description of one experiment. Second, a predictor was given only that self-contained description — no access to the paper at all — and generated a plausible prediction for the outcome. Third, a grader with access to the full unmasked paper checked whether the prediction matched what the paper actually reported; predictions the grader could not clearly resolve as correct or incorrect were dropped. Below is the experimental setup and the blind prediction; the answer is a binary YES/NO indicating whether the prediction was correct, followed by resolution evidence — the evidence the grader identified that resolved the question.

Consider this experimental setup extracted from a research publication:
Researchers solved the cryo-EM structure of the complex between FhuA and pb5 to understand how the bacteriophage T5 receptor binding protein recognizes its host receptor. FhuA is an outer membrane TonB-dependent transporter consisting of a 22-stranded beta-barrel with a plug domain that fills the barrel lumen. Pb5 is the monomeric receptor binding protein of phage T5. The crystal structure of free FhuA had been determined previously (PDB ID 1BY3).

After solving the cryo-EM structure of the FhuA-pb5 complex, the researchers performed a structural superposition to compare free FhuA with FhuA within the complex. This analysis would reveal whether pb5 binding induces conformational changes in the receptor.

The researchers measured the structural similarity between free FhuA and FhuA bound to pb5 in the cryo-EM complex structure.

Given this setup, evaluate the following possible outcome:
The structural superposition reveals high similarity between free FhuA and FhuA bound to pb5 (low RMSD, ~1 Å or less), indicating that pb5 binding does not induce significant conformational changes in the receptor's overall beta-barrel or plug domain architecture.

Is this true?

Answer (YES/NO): YES